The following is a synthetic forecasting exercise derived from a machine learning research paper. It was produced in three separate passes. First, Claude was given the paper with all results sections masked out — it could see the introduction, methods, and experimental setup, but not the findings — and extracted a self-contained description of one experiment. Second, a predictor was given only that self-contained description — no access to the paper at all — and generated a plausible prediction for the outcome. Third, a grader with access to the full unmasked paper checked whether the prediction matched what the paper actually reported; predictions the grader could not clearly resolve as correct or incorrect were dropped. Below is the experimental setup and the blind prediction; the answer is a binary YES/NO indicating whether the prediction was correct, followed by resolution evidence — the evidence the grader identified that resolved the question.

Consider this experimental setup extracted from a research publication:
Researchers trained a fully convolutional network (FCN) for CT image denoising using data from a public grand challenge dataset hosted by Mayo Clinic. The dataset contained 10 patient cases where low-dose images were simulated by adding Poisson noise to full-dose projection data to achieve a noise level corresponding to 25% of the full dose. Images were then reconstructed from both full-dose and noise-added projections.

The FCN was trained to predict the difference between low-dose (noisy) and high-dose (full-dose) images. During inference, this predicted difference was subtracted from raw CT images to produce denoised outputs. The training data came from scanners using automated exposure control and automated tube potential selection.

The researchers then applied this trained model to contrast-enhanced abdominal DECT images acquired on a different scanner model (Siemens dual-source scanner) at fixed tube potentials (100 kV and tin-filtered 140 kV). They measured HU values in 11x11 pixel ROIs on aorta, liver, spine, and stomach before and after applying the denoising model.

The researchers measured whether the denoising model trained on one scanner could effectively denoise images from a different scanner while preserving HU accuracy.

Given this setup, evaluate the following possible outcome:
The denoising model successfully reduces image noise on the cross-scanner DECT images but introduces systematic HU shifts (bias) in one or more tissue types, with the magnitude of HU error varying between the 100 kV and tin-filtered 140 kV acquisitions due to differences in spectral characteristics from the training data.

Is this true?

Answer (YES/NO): NO